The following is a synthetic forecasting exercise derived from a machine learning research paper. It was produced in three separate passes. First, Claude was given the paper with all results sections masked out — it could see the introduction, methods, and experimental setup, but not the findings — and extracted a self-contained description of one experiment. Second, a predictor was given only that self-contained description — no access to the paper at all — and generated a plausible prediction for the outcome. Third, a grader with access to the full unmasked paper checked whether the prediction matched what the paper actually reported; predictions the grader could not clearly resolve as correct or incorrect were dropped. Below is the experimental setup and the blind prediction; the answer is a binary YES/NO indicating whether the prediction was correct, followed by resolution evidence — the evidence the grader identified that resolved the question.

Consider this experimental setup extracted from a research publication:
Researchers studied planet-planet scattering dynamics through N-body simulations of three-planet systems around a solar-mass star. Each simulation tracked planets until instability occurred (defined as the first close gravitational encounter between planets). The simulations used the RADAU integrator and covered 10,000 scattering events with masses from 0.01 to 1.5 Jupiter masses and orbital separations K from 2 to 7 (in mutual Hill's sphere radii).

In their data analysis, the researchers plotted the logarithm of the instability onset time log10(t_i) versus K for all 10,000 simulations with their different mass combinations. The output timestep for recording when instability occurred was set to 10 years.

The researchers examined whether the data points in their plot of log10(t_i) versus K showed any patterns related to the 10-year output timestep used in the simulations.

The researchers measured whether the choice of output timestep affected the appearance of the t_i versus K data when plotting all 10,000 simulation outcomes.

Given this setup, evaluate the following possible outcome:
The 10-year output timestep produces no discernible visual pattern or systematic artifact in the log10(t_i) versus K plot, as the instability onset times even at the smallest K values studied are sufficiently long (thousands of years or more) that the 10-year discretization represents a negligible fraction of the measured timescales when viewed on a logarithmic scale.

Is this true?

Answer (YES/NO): NO